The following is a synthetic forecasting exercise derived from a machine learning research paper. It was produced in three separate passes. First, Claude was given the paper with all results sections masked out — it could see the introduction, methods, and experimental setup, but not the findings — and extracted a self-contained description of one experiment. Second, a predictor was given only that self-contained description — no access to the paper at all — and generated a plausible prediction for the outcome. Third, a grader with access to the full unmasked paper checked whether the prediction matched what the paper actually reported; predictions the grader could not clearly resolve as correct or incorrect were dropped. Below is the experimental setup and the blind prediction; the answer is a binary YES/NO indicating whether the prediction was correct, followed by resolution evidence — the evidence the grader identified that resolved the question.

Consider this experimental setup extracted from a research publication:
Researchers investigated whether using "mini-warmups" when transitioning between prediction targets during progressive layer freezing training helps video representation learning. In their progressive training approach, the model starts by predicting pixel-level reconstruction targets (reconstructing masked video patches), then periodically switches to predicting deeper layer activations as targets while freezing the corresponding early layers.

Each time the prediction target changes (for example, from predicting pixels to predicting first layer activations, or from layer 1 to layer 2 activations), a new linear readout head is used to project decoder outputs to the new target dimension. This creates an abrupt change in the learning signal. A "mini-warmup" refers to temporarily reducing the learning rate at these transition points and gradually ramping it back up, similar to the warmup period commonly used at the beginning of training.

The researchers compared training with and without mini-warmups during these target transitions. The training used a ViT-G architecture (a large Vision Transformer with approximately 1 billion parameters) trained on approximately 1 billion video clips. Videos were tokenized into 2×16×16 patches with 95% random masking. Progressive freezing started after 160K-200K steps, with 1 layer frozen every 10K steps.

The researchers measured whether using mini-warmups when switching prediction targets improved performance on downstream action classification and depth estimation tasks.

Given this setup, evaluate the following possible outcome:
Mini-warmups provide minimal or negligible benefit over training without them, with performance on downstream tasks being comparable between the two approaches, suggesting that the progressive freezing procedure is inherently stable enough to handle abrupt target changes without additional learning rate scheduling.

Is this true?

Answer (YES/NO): NO